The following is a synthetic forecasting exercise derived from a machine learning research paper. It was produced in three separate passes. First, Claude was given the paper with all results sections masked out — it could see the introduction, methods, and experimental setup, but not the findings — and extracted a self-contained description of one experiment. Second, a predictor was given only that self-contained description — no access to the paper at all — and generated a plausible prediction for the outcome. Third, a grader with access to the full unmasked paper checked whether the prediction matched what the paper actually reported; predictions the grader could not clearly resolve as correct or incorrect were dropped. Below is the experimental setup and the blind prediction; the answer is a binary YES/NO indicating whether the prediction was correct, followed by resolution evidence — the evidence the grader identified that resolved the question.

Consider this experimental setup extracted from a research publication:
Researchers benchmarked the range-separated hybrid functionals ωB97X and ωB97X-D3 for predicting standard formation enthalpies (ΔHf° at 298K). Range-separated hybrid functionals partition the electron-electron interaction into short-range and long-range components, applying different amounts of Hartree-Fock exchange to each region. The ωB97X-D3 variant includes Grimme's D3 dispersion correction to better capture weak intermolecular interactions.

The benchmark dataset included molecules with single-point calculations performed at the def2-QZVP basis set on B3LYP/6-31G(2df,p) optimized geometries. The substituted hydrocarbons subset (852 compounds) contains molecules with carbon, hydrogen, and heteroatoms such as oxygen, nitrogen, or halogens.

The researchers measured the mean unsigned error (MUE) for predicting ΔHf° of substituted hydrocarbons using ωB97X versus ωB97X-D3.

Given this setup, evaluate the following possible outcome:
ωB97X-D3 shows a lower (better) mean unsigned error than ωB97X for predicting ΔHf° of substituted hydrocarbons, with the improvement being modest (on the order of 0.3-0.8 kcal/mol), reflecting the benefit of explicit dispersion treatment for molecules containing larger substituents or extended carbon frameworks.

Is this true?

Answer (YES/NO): NO